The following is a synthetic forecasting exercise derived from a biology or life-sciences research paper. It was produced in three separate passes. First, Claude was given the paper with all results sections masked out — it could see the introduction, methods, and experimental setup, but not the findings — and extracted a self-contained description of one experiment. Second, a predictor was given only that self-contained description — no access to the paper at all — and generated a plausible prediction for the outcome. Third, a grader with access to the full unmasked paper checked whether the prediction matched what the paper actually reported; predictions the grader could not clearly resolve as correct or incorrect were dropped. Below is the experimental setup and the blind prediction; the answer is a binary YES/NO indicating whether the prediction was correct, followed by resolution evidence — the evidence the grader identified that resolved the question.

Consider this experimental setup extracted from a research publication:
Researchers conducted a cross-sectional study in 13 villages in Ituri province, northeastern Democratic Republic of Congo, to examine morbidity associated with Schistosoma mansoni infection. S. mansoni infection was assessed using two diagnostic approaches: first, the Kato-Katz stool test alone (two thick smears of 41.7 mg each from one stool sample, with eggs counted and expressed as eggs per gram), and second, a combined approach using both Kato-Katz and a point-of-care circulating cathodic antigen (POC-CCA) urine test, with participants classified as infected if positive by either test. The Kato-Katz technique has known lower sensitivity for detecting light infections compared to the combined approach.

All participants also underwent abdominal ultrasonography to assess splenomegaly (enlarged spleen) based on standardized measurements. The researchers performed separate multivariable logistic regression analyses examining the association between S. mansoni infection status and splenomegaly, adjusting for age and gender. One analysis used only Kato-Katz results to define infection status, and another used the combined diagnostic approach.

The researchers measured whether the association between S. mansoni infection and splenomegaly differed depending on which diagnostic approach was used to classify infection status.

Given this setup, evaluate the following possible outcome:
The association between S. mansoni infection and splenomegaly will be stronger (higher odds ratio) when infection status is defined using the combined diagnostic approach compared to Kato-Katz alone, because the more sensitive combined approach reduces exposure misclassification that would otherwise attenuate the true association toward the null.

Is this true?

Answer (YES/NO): YES